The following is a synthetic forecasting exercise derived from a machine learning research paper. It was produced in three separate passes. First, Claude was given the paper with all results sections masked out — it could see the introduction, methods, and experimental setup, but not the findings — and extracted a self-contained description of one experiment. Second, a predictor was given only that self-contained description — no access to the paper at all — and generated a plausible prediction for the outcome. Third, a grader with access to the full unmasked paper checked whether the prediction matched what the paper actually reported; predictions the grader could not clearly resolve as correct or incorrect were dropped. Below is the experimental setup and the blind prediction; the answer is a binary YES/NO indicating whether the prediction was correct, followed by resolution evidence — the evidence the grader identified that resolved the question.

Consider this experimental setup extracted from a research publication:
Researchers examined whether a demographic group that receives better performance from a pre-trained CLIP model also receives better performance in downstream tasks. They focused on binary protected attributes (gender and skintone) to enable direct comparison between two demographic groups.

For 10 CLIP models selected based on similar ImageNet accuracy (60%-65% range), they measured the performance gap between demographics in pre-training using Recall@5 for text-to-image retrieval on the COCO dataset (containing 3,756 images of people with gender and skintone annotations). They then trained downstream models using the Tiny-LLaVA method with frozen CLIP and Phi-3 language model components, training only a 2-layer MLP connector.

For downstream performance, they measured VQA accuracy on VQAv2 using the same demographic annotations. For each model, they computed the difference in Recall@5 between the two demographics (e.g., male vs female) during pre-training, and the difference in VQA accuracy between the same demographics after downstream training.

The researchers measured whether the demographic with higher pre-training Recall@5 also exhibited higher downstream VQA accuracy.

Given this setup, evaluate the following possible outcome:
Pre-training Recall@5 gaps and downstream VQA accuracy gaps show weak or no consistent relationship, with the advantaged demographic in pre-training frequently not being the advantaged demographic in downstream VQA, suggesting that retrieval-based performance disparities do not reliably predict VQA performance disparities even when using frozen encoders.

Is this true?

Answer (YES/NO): YES